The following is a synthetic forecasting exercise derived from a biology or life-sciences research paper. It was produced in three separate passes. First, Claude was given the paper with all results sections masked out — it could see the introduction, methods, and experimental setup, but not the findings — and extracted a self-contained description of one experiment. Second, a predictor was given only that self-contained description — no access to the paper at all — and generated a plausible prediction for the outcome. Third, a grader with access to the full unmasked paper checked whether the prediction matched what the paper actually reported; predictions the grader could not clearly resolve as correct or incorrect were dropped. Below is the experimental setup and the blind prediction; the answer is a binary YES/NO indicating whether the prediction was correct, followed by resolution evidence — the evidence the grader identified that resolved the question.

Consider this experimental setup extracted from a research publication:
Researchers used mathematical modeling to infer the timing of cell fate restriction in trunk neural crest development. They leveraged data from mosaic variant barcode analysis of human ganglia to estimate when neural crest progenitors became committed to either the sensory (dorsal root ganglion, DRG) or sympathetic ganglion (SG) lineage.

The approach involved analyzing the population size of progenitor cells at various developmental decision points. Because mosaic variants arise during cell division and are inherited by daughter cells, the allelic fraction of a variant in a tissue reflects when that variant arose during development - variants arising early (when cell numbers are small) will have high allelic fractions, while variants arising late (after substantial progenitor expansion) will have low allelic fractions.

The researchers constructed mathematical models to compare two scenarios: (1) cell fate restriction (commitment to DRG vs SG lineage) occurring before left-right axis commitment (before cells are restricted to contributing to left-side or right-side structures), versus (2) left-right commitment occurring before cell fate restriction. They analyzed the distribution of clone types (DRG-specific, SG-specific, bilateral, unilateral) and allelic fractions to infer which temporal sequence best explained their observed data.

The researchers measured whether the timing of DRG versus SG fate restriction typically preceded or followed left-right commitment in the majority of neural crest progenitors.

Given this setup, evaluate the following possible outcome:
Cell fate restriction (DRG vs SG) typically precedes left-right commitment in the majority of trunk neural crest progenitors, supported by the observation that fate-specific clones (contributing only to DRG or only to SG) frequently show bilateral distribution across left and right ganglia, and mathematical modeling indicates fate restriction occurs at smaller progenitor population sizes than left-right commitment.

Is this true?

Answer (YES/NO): YES